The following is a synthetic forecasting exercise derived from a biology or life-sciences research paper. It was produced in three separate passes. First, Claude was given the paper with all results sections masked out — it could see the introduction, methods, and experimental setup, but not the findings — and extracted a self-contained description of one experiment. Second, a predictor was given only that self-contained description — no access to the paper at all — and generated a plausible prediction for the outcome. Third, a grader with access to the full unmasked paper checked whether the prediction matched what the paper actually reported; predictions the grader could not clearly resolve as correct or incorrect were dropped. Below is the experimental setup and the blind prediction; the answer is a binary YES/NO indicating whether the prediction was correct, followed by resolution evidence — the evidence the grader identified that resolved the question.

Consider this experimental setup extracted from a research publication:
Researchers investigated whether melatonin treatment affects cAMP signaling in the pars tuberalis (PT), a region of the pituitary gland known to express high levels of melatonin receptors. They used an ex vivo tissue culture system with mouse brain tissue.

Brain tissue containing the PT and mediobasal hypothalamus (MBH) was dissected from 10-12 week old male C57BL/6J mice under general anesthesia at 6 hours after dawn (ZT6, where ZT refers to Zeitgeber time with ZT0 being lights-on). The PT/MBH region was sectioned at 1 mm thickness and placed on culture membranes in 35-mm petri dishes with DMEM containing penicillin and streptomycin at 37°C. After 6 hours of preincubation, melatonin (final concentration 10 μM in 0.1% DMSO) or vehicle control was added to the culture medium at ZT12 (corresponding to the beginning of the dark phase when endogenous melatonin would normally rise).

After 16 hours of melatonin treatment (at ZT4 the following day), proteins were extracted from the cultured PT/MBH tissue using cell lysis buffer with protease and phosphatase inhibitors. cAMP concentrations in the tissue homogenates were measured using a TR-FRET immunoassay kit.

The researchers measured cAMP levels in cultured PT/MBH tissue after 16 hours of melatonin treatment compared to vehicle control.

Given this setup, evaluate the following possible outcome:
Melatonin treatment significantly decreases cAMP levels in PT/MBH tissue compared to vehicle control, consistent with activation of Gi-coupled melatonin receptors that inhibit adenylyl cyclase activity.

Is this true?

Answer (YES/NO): NO